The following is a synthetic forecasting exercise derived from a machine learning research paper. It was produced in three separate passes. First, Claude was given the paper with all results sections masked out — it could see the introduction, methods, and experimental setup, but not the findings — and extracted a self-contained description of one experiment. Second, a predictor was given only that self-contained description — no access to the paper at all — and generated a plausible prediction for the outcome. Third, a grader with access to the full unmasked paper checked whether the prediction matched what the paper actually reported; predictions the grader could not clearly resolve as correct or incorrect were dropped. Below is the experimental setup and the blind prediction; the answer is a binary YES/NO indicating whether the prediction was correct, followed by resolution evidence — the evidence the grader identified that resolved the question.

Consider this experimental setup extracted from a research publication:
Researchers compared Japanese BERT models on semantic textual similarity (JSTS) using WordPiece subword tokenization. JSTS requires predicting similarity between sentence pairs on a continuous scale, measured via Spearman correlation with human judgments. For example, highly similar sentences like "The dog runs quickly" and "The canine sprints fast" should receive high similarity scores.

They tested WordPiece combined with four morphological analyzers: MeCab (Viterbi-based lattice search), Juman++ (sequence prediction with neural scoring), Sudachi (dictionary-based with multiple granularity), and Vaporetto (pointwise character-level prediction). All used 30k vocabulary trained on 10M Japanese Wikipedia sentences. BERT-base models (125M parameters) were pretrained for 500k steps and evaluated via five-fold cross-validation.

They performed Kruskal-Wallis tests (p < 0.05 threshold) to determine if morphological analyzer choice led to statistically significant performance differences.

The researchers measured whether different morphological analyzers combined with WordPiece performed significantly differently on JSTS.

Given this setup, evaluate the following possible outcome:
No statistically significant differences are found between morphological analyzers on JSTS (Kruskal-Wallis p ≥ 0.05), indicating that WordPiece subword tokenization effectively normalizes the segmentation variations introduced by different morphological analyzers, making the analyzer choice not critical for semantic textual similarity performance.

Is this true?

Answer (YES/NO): NO